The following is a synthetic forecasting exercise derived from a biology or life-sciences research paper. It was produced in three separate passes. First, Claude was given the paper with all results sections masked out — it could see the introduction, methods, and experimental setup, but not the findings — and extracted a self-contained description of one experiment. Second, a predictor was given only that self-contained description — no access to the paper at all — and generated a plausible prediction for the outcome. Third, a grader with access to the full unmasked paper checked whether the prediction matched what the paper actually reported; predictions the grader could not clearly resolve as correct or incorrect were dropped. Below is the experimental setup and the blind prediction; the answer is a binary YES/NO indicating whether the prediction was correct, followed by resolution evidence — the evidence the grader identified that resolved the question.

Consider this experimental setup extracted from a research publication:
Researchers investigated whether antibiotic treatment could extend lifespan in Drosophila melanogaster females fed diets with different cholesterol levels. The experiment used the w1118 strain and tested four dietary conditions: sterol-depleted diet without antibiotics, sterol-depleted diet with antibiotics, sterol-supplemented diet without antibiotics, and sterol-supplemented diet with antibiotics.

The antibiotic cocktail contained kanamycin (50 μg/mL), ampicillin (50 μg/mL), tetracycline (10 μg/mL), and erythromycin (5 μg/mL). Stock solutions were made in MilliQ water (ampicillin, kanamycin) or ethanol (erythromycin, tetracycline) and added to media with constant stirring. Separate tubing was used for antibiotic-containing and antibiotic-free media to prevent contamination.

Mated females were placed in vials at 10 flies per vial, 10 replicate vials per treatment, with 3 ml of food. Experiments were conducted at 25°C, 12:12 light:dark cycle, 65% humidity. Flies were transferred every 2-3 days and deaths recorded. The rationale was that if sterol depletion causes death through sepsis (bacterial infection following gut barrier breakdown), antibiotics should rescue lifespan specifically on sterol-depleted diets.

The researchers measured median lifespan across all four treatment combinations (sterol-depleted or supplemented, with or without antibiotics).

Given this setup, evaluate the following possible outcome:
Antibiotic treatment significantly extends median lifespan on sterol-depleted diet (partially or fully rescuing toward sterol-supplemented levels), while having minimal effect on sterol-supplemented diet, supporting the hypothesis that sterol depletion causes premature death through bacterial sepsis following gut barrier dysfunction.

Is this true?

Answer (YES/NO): NO